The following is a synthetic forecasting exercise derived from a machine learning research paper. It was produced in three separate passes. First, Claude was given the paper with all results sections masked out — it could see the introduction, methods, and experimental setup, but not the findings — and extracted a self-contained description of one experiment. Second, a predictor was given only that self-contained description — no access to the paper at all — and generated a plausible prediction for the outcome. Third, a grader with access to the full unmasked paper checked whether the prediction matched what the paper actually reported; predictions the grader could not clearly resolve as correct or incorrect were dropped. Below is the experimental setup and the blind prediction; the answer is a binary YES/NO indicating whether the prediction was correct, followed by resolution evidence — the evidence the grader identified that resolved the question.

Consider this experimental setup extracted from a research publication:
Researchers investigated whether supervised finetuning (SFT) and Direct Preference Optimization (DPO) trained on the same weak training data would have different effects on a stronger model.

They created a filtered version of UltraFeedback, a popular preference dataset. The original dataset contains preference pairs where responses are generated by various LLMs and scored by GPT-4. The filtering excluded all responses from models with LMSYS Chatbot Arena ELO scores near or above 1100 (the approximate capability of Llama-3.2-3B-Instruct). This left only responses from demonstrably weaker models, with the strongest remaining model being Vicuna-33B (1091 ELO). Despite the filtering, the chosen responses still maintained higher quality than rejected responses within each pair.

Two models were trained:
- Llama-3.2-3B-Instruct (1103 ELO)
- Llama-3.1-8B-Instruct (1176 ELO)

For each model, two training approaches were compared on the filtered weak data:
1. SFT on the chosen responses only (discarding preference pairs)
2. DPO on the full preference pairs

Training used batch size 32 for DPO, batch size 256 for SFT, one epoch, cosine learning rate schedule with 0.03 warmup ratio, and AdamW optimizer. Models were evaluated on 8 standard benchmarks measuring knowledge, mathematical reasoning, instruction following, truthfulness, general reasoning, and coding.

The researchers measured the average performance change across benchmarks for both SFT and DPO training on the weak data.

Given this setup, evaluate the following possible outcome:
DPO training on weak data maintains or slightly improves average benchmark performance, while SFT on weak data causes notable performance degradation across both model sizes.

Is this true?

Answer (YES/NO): YES